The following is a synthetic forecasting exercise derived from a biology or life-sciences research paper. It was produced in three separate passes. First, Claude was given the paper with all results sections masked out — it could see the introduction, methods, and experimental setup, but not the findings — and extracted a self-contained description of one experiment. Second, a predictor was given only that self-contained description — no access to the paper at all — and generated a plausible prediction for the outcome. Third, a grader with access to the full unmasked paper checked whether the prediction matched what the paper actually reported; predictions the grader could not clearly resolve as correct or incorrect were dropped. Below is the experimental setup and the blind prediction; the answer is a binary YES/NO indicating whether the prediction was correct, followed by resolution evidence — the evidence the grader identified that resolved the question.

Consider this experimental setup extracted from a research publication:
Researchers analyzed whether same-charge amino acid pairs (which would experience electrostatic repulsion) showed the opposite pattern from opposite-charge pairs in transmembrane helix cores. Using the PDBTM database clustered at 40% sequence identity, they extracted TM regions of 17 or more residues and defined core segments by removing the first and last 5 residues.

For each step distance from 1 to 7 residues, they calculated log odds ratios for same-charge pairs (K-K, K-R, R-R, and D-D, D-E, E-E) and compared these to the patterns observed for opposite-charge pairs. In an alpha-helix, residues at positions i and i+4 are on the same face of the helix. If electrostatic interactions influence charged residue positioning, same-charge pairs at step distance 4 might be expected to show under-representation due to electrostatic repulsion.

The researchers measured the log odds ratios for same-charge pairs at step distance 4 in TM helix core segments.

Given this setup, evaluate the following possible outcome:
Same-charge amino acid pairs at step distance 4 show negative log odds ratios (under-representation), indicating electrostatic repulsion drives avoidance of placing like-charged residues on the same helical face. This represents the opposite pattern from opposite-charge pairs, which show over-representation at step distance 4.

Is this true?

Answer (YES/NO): NO